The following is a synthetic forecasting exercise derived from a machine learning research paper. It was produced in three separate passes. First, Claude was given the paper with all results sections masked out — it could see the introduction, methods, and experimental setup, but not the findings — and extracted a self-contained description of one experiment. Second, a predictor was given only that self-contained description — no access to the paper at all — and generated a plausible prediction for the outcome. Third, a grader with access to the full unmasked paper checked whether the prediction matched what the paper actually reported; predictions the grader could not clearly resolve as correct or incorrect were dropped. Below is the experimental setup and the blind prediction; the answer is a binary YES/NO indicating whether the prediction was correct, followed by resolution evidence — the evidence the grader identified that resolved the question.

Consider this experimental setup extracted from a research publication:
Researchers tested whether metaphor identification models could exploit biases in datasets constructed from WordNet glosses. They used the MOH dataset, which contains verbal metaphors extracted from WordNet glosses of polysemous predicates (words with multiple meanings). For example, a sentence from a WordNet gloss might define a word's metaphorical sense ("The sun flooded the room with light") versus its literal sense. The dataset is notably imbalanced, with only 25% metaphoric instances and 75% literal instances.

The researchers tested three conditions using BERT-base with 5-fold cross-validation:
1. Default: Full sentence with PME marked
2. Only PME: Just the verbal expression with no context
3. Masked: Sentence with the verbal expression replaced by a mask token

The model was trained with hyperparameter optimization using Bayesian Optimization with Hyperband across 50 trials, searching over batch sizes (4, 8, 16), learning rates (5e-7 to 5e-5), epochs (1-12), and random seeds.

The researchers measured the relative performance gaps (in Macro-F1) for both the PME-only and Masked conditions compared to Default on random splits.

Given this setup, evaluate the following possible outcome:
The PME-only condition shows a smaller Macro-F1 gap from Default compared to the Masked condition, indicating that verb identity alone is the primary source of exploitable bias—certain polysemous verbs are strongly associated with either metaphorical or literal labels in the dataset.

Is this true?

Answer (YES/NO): NO